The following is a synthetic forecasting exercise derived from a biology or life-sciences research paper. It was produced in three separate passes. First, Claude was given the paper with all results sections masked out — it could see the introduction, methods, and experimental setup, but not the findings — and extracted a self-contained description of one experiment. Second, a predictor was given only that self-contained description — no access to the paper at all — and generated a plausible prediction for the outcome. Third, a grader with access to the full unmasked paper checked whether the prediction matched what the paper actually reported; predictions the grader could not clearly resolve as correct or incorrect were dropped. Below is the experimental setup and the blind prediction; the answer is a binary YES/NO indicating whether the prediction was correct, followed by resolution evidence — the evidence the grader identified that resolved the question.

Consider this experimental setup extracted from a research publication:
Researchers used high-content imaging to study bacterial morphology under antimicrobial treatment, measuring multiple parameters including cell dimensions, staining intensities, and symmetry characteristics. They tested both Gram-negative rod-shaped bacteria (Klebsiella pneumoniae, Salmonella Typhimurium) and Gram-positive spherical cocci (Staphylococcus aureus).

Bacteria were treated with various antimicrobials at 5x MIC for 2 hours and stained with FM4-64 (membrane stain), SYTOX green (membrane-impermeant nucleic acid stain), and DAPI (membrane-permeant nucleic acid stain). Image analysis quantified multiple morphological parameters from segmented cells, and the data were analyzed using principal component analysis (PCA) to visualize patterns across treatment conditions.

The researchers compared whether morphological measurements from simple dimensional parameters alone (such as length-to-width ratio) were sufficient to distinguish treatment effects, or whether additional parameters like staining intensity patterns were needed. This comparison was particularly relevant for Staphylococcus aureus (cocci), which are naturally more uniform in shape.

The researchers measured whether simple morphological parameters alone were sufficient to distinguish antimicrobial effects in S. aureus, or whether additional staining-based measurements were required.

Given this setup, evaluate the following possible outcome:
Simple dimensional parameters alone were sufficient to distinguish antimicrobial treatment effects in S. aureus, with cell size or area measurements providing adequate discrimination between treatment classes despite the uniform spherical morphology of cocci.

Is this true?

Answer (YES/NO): NO